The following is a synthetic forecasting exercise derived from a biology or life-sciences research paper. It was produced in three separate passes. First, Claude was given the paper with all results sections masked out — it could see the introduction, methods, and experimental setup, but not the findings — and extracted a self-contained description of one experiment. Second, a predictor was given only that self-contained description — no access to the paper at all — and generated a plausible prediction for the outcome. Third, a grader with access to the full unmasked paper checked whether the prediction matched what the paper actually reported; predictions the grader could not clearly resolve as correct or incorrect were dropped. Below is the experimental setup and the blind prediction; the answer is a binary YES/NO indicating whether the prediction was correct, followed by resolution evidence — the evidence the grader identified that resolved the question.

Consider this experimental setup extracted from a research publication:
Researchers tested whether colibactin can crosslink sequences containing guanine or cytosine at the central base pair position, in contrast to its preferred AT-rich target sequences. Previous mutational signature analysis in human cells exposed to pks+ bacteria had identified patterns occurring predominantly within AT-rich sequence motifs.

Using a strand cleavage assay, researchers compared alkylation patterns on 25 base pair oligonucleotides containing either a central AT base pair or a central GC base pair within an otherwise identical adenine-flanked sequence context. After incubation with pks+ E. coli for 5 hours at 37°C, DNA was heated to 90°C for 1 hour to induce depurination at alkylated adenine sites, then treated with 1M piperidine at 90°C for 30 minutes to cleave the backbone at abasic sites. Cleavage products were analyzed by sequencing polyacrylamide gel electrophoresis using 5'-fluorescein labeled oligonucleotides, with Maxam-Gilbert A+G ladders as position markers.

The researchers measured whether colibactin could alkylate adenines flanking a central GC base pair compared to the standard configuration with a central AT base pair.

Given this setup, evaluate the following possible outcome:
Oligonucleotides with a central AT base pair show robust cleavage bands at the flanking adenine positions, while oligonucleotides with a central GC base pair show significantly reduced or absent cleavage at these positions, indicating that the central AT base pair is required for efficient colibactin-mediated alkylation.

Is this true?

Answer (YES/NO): YES